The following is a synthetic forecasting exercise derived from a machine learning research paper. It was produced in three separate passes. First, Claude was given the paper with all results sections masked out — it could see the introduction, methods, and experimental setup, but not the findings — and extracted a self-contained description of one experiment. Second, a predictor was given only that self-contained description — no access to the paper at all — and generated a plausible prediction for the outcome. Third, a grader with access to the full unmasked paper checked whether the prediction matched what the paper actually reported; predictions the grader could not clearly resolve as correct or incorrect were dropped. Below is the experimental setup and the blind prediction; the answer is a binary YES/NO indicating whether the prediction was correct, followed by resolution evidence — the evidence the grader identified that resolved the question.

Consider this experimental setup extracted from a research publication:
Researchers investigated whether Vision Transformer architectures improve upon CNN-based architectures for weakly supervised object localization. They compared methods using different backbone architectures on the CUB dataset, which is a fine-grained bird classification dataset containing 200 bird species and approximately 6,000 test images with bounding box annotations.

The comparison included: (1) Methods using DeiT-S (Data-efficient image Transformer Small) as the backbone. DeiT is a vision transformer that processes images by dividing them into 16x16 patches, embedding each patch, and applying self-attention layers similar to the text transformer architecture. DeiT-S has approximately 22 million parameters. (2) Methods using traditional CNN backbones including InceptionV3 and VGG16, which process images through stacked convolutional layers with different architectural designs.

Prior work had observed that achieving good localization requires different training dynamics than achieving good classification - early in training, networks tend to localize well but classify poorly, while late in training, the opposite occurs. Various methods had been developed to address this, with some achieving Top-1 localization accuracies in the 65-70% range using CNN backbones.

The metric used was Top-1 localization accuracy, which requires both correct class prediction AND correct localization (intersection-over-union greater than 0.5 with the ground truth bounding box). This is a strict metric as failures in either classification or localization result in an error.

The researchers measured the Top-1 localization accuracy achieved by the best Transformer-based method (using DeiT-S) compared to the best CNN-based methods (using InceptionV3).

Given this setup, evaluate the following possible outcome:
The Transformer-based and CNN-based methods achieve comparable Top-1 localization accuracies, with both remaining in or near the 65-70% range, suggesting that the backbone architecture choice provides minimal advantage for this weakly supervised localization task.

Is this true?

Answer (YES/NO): YES